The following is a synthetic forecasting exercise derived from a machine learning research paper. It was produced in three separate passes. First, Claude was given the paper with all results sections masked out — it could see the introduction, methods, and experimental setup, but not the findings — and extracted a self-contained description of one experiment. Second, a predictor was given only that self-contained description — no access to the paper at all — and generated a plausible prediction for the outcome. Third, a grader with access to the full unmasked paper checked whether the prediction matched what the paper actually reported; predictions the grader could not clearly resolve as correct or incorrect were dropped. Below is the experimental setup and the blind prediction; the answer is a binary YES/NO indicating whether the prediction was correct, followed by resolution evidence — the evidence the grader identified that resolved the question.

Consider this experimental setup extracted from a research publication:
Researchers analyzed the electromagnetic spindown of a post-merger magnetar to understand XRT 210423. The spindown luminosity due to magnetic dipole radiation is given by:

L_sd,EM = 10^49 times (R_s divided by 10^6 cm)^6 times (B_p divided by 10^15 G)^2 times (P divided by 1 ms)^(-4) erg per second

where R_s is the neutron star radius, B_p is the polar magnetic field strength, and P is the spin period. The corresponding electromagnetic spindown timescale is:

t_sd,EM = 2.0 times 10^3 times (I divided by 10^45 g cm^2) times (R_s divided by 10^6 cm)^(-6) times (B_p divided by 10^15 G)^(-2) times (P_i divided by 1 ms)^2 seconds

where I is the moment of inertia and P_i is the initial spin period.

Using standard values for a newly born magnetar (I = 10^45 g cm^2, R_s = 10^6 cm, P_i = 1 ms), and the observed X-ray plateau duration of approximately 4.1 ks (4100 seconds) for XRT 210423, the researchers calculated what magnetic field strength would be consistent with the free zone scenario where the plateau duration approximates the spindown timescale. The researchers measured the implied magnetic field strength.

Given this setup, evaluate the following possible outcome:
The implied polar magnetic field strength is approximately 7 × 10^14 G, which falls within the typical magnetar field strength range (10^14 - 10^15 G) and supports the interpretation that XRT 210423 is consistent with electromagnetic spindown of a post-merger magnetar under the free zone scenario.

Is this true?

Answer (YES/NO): YES